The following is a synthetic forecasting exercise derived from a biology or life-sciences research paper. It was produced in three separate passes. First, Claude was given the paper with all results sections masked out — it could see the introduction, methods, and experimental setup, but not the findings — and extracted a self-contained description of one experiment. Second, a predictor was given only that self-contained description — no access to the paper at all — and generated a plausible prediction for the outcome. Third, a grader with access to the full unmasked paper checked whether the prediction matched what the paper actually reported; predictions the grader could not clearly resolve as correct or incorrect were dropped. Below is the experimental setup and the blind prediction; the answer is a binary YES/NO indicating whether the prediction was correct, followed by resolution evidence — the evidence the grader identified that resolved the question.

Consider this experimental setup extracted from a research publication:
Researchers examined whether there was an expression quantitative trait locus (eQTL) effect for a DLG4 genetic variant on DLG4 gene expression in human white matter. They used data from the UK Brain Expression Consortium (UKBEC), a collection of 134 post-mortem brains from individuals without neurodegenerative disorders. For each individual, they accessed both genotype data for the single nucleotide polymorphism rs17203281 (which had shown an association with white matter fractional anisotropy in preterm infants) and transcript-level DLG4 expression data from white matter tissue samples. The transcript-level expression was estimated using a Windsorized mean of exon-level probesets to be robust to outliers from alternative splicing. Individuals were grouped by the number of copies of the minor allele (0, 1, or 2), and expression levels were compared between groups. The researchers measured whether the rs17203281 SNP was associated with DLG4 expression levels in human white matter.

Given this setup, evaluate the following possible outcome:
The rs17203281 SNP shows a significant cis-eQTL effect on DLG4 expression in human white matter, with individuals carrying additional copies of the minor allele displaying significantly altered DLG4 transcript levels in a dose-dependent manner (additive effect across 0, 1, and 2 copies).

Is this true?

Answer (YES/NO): NO